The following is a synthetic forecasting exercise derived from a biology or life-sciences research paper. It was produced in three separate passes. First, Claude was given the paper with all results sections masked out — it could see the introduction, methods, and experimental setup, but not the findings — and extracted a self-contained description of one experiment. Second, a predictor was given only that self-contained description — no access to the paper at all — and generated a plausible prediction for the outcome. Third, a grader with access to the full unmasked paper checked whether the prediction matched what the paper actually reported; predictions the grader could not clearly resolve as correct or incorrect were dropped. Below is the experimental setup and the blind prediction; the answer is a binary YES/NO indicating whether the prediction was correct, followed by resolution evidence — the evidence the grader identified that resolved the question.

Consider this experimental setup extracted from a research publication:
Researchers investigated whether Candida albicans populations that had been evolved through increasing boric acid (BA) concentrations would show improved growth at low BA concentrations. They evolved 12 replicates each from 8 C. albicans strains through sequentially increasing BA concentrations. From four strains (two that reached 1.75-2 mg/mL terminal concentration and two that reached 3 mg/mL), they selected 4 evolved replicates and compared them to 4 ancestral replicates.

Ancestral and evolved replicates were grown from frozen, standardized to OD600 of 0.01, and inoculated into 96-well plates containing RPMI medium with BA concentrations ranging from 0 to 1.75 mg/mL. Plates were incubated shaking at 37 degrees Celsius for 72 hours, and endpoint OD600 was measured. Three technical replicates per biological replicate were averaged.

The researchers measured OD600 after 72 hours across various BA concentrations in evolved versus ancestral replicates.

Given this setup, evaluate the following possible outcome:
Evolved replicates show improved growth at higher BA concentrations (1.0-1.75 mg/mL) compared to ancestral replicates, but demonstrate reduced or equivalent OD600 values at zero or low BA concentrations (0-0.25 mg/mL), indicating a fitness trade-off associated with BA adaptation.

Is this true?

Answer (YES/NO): NO